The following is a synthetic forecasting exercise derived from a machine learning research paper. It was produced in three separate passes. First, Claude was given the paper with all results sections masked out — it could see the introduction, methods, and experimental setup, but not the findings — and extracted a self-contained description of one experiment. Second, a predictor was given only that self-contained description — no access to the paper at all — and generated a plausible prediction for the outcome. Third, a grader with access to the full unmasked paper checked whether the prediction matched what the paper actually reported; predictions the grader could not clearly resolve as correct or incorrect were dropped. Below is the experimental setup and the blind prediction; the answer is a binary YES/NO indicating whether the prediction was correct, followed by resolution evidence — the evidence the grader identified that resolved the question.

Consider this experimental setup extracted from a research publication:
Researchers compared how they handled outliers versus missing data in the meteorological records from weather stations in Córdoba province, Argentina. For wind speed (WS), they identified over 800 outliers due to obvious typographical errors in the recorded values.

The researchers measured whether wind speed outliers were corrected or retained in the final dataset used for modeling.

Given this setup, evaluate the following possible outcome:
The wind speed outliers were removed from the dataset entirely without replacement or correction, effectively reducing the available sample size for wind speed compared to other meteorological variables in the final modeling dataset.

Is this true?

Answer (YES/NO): NO